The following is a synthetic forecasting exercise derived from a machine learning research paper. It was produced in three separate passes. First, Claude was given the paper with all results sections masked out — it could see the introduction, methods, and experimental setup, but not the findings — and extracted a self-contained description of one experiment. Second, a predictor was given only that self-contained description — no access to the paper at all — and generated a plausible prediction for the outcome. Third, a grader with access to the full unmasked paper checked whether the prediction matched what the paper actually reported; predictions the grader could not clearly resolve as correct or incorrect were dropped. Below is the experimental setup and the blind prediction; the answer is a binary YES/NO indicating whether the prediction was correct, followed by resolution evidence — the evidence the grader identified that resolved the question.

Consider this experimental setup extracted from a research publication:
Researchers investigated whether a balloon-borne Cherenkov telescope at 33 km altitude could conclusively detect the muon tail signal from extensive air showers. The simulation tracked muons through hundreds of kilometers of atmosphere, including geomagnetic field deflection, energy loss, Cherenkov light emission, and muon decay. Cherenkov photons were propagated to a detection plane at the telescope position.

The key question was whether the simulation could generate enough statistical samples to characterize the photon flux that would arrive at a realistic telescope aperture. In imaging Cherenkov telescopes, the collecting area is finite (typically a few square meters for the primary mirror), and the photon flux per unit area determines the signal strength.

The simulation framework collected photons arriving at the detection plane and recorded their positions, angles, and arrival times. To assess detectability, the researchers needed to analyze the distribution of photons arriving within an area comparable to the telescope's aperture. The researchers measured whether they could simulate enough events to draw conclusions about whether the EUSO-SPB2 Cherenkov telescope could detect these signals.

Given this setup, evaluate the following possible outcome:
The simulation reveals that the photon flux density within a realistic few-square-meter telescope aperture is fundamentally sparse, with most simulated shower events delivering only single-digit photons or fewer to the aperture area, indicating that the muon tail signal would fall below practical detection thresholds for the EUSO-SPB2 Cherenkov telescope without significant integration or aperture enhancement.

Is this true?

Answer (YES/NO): NO